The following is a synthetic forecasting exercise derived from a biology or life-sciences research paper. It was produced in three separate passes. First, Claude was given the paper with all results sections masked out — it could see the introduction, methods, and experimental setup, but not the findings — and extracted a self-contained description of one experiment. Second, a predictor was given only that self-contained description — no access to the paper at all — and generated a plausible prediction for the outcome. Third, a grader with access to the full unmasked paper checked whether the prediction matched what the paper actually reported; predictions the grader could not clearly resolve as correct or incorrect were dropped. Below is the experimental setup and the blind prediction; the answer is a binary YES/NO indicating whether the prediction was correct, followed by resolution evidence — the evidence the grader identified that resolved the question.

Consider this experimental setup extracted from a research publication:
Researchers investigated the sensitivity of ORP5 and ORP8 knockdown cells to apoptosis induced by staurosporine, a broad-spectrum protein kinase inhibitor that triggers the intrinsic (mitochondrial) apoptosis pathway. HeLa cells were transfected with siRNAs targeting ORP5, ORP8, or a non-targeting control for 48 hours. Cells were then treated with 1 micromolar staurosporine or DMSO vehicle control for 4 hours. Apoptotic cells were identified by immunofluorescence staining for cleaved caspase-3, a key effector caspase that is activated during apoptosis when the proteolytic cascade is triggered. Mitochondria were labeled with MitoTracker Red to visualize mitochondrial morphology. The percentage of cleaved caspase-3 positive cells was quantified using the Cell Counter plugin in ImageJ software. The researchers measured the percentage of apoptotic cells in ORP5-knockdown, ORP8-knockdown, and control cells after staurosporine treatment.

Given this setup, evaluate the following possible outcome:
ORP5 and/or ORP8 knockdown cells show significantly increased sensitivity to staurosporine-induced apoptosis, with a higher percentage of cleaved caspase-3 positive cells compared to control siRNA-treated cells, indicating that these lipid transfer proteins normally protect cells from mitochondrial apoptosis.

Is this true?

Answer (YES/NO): NO